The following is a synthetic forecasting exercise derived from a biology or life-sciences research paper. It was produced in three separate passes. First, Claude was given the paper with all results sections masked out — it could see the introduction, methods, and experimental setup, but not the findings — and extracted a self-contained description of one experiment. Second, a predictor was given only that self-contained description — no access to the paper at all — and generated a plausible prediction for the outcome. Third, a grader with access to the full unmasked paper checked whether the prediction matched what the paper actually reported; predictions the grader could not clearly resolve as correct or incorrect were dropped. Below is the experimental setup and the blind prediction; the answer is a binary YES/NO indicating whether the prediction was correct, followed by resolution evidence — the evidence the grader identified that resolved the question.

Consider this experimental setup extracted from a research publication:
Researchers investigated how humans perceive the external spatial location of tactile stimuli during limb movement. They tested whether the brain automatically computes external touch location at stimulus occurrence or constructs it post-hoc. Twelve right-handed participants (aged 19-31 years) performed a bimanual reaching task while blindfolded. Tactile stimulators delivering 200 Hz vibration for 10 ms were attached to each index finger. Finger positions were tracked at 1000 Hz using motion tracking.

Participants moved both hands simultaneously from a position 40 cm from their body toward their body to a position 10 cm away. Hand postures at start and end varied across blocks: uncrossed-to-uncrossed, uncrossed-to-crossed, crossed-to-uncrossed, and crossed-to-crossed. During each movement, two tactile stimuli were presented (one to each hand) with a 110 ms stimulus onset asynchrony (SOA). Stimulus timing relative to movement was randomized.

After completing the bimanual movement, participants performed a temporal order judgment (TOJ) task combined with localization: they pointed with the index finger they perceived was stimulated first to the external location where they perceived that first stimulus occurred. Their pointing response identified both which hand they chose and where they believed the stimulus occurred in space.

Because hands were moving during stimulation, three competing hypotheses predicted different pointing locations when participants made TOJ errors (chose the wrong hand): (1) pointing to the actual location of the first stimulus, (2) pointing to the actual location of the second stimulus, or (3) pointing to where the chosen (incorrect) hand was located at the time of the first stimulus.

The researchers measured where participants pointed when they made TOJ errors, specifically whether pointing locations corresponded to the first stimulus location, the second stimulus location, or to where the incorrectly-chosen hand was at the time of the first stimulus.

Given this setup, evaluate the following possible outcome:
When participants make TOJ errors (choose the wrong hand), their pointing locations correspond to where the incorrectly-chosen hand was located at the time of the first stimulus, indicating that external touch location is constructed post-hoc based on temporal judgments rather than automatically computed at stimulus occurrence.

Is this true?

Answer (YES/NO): YES